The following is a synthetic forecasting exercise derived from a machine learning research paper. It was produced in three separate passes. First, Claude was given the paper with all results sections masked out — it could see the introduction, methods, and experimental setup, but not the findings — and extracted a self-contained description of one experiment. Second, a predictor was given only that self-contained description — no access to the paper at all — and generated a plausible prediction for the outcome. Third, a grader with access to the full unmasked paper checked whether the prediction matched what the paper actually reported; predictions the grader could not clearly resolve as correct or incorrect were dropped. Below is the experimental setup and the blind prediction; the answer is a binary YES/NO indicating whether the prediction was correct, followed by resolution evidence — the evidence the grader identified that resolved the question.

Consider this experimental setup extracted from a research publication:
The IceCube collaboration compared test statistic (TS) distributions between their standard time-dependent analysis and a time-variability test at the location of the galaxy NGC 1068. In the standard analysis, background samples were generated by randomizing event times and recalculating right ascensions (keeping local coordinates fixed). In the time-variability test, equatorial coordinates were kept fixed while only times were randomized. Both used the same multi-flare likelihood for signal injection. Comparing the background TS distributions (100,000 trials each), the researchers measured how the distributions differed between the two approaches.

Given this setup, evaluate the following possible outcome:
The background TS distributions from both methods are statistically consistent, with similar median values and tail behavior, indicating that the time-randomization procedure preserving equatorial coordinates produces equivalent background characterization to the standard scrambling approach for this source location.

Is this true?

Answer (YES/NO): NO